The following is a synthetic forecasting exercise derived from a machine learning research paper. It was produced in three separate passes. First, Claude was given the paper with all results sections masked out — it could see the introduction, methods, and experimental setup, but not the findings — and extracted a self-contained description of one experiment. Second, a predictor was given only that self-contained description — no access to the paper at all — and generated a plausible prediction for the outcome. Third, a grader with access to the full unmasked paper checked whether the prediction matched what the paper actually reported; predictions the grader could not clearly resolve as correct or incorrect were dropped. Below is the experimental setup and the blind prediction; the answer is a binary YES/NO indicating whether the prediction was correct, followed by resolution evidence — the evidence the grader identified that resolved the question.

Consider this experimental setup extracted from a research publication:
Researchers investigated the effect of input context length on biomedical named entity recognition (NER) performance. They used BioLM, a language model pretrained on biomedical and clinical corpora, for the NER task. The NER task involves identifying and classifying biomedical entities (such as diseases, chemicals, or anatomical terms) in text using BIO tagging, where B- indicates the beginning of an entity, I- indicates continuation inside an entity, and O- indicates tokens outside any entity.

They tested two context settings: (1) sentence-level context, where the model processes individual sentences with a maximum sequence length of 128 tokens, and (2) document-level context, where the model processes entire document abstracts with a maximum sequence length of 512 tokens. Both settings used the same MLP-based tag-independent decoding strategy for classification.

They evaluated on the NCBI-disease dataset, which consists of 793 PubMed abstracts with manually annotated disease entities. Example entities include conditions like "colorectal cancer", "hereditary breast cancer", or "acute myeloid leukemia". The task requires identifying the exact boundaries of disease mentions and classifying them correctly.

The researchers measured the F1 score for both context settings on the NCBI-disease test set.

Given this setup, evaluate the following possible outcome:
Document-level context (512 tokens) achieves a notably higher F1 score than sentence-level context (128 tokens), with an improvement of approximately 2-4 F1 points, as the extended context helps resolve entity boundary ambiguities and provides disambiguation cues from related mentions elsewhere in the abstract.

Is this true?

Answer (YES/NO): NO